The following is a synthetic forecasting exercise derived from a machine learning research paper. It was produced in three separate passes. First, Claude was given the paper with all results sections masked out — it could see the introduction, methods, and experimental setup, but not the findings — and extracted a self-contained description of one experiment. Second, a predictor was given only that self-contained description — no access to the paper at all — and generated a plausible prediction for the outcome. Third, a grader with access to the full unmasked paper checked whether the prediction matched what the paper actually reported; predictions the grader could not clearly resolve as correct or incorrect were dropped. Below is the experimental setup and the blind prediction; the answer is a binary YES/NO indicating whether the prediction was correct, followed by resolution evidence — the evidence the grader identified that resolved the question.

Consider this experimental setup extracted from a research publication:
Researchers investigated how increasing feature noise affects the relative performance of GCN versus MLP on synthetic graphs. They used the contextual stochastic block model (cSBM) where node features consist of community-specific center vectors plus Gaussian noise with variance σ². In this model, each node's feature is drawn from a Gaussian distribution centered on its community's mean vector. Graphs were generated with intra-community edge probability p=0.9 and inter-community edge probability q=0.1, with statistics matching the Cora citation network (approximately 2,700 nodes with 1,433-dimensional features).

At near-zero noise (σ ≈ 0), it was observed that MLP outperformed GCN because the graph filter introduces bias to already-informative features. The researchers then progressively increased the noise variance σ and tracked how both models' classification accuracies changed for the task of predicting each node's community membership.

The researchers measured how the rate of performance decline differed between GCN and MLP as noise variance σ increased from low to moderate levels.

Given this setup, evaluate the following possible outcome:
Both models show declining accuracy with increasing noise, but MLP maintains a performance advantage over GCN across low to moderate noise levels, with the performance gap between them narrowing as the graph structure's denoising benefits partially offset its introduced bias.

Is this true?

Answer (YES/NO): NO